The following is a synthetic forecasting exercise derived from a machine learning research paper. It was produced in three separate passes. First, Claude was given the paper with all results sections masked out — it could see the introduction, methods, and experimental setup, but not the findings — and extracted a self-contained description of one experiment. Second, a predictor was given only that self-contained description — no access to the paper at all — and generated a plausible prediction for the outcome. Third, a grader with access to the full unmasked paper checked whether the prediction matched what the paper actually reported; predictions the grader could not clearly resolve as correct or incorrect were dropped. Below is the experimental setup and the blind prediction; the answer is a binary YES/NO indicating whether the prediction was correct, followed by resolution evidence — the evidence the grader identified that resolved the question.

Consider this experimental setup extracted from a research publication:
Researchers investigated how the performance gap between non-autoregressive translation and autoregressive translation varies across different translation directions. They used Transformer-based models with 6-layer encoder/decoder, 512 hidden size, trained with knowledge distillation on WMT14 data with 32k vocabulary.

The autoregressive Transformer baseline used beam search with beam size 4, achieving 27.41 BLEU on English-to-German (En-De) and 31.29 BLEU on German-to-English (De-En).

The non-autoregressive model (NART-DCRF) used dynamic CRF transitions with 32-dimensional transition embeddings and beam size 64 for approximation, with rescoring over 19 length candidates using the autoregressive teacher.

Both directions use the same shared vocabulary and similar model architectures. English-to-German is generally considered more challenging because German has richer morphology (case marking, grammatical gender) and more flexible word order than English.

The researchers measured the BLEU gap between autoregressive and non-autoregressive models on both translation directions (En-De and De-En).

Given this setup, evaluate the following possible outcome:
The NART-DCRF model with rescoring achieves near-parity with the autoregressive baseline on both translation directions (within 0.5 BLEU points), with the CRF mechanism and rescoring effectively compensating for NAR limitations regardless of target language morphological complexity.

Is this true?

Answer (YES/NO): NO